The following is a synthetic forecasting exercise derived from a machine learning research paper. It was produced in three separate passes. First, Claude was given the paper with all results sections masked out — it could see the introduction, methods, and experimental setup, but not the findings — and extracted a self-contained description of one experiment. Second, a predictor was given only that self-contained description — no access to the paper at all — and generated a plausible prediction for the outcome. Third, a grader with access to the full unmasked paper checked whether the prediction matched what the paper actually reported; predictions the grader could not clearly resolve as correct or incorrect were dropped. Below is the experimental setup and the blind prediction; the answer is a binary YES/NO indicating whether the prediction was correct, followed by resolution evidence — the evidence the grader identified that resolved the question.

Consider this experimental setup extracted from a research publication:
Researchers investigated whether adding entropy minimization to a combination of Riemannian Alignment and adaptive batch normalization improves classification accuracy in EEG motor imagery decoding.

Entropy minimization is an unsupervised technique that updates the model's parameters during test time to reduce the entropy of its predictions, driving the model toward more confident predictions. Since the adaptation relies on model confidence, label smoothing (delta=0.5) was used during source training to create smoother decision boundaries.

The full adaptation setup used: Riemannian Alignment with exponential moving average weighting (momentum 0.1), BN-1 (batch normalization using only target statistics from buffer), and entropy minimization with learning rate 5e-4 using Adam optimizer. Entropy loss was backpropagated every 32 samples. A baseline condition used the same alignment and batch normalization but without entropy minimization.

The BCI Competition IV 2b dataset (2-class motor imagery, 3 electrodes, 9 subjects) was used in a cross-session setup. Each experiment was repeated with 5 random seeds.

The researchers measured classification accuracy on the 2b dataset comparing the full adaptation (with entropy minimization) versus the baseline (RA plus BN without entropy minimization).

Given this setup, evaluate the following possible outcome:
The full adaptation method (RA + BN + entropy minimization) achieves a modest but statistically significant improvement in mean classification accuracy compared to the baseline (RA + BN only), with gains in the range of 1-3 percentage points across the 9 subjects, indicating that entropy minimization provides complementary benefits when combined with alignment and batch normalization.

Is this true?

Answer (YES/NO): YES